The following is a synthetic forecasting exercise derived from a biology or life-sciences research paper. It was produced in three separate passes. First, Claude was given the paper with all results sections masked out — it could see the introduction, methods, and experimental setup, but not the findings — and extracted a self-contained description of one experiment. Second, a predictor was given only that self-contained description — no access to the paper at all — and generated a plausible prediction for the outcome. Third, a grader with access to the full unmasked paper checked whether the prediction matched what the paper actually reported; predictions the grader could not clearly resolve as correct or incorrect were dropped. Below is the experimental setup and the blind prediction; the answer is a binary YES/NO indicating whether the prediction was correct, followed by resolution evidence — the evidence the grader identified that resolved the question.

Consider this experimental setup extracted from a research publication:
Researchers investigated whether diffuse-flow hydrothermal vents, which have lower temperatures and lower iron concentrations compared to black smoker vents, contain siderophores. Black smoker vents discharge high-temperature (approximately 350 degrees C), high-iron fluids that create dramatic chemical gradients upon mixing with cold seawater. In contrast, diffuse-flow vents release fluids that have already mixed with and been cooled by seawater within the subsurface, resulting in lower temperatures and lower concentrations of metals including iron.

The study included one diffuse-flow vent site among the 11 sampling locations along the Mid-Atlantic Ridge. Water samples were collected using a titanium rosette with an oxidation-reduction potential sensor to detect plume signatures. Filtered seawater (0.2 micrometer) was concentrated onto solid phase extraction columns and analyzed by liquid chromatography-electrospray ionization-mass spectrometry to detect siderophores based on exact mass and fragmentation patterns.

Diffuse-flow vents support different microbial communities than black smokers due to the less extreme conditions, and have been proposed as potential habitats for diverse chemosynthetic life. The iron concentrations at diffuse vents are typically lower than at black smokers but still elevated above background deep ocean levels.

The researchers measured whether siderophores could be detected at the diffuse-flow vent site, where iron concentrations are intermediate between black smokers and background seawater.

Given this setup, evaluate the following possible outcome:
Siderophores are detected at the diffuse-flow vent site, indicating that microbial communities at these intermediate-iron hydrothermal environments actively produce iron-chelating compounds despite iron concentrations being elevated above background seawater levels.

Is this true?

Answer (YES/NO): YES